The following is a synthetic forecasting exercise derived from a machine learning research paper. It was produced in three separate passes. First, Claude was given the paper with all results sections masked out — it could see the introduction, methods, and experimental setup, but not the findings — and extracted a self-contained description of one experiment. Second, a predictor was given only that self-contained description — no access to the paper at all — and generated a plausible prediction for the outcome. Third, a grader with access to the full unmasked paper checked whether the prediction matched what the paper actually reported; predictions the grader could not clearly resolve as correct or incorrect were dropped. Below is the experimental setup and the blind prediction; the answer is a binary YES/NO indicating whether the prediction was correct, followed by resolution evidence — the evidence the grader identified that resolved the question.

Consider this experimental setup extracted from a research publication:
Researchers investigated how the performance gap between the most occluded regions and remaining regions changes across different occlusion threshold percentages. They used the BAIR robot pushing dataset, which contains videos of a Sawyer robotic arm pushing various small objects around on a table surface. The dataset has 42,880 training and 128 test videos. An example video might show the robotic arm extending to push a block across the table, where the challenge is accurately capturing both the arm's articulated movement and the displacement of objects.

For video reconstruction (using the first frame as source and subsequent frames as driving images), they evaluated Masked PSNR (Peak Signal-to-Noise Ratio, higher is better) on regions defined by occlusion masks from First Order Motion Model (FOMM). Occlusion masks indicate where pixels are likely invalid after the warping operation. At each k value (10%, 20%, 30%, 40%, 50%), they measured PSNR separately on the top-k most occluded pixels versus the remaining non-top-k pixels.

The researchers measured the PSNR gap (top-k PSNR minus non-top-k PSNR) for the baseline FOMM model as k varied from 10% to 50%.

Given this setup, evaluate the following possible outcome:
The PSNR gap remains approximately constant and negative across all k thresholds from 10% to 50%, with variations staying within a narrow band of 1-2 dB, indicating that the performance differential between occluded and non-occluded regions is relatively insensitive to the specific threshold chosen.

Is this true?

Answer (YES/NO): NO